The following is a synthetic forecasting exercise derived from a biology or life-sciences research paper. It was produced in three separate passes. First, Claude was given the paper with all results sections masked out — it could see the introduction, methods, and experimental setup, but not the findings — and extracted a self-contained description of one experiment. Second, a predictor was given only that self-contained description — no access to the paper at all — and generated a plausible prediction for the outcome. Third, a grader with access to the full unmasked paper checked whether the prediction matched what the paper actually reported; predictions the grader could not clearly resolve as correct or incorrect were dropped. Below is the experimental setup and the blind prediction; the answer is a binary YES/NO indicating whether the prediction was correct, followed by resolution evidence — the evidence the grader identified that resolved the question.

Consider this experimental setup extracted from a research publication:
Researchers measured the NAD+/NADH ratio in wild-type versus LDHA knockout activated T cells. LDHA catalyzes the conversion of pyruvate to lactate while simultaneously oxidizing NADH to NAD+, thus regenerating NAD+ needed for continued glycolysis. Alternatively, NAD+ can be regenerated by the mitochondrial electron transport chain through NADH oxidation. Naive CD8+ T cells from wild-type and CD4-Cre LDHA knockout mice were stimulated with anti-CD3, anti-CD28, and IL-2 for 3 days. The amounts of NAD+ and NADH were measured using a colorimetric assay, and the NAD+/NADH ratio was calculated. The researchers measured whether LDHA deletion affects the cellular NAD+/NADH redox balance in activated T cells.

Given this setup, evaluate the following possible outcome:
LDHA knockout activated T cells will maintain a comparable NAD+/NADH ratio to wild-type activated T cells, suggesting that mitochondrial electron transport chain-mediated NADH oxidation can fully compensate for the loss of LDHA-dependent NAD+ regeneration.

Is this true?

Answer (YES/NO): NO